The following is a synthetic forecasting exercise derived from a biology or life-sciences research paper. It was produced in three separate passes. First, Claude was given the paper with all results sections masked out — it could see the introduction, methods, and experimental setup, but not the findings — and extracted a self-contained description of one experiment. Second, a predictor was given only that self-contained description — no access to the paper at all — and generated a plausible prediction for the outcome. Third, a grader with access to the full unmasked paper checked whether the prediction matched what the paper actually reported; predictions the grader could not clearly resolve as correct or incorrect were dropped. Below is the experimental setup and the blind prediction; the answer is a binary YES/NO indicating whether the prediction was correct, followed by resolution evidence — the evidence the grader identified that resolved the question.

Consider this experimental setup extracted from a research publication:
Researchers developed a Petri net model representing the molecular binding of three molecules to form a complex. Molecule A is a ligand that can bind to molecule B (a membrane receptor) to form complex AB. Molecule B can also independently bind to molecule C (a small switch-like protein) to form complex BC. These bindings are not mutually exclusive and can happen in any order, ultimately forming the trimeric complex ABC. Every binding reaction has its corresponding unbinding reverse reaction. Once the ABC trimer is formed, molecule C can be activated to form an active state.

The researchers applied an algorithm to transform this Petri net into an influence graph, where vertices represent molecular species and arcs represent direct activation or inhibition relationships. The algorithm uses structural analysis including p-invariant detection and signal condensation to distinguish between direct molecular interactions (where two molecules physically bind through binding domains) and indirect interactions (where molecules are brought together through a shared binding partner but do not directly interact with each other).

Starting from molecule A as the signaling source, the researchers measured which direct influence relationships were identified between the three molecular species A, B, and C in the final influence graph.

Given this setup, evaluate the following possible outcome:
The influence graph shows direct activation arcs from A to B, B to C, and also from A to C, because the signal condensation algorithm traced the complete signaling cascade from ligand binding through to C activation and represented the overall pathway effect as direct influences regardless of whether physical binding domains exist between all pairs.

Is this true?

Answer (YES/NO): NO